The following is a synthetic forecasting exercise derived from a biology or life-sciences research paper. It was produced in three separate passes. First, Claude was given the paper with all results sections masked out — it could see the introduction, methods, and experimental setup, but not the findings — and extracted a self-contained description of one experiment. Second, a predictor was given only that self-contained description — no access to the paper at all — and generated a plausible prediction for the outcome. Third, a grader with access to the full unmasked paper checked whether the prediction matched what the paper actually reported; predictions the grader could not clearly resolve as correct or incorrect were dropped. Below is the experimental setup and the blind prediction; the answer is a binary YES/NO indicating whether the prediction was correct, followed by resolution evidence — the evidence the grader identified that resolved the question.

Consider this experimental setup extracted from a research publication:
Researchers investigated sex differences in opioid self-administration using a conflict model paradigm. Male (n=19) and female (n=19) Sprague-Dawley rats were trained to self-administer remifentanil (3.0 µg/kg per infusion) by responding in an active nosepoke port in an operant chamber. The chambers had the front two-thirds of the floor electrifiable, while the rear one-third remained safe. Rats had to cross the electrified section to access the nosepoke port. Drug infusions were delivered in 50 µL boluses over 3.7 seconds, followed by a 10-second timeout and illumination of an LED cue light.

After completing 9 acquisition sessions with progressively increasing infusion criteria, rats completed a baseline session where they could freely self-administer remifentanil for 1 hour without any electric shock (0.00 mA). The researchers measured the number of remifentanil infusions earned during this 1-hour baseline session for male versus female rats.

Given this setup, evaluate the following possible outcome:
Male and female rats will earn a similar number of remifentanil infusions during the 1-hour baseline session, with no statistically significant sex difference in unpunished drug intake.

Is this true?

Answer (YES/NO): NO